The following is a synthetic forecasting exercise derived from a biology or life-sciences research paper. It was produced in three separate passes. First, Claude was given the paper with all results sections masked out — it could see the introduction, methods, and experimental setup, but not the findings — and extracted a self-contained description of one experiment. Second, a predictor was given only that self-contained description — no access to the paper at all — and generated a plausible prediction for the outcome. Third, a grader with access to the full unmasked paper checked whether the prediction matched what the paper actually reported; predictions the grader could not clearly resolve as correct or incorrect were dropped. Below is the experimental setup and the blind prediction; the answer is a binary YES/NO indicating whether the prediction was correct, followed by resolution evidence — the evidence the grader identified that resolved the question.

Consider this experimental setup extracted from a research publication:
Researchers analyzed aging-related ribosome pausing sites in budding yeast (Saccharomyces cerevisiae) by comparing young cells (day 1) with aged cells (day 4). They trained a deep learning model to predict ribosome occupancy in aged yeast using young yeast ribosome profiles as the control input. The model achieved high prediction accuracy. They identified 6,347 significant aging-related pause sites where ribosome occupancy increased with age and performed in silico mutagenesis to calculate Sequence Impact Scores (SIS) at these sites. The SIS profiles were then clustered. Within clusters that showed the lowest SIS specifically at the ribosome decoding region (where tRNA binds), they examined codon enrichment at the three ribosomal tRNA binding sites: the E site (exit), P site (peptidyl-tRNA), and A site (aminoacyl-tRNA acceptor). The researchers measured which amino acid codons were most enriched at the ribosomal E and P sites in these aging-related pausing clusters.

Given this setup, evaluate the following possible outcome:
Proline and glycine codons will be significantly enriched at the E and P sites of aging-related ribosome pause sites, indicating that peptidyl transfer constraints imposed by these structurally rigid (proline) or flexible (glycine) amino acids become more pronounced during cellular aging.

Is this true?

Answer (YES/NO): NO